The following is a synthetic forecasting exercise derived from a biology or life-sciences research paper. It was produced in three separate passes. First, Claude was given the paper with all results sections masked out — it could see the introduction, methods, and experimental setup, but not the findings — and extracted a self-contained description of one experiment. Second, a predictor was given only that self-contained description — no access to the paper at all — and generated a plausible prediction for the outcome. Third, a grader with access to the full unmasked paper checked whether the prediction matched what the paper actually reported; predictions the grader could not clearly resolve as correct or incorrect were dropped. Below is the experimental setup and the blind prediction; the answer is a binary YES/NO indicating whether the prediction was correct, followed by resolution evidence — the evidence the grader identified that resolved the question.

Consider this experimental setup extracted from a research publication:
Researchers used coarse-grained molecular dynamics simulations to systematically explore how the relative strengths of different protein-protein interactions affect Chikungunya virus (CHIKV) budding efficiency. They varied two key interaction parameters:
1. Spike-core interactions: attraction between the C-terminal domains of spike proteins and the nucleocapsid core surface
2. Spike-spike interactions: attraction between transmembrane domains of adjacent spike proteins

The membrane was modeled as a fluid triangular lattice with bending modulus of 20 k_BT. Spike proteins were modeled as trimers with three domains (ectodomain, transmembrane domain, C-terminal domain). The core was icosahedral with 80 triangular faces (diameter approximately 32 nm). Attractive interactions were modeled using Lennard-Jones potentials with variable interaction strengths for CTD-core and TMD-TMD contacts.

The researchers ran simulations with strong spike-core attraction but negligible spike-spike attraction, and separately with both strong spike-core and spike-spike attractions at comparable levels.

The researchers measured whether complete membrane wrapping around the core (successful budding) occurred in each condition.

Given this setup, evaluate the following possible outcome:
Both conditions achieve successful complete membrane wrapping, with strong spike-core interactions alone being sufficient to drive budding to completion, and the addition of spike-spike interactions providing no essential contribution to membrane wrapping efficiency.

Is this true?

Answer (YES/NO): NO